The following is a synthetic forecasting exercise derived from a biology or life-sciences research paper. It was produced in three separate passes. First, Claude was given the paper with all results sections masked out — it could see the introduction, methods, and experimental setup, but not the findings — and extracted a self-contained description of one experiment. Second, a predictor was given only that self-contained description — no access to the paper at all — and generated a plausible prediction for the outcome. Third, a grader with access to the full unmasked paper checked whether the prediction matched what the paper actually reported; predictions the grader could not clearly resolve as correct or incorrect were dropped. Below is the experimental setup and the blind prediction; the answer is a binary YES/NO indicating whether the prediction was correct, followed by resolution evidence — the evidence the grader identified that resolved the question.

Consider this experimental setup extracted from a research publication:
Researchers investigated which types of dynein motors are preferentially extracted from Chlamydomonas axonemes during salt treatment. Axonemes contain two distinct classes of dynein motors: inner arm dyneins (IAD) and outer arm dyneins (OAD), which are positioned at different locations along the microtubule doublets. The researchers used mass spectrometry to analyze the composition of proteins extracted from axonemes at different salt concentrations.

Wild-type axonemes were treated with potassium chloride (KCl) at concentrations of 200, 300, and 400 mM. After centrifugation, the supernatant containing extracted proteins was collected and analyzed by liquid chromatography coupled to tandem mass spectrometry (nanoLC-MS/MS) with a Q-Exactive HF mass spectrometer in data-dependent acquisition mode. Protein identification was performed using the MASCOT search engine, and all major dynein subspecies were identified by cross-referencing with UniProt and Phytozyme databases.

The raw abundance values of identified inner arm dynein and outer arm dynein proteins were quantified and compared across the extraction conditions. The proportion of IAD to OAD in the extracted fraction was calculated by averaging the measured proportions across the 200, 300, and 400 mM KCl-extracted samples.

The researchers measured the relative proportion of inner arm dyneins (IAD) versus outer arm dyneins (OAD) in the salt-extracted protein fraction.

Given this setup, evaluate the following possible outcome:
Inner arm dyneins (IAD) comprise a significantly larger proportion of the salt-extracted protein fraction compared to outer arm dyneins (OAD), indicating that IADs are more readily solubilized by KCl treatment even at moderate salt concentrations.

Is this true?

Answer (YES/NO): NO